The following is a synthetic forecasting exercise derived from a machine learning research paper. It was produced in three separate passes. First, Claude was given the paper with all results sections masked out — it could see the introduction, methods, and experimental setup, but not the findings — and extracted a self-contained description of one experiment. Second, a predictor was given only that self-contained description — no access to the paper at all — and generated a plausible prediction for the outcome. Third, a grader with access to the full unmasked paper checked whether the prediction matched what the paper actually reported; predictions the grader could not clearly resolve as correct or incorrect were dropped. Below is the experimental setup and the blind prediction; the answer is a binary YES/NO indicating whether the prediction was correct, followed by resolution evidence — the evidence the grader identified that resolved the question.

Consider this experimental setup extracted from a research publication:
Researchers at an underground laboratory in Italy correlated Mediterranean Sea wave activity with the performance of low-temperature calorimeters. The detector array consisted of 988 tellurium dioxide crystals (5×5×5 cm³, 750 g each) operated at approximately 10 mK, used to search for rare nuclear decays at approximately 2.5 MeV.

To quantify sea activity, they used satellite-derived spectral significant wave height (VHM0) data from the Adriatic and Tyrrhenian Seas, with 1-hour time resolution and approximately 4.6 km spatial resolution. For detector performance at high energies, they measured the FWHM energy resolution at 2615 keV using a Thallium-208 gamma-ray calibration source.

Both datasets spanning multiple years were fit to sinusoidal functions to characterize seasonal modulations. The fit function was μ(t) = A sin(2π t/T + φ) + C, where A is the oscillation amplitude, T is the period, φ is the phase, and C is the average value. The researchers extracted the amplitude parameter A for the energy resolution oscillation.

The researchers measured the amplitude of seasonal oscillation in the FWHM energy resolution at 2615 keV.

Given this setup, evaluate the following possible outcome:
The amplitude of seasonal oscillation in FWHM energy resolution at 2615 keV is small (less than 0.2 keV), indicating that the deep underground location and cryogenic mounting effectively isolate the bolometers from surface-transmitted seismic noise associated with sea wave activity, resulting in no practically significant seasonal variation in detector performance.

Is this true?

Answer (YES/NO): NO